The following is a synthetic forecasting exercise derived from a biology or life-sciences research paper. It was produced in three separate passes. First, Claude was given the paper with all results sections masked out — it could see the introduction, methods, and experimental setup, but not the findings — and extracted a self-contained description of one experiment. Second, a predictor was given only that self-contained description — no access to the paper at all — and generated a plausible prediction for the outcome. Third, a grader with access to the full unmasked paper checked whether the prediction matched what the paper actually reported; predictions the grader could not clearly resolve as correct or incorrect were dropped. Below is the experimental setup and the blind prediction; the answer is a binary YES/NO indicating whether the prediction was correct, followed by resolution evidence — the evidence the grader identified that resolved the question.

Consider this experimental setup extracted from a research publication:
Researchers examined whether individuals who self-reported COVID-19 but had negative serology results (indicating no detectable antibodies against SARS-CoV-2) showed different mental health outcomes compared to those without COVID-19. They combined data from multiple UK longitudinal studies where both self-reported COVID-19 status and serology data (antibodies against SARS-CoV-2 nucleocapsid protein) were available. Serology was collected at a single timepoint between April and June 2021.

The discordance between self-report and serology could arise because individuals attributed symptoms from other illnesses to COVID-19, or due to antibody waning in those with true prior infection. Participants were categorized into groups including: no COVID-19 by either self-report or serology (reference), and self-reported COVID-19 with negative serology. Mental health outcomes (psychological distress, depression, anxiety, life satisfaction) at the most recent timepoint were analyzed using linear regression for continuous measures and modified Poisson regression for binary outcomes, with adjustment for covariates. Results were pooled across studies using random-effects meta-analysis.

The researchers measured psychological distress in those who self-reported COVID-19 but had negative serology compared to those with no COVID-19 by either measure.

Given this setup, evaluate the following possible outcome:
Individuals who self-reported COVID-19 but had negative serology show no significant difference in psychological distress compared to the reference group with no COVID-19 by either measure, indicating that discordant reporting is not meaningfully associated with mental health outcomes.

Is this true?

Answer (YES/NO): NO